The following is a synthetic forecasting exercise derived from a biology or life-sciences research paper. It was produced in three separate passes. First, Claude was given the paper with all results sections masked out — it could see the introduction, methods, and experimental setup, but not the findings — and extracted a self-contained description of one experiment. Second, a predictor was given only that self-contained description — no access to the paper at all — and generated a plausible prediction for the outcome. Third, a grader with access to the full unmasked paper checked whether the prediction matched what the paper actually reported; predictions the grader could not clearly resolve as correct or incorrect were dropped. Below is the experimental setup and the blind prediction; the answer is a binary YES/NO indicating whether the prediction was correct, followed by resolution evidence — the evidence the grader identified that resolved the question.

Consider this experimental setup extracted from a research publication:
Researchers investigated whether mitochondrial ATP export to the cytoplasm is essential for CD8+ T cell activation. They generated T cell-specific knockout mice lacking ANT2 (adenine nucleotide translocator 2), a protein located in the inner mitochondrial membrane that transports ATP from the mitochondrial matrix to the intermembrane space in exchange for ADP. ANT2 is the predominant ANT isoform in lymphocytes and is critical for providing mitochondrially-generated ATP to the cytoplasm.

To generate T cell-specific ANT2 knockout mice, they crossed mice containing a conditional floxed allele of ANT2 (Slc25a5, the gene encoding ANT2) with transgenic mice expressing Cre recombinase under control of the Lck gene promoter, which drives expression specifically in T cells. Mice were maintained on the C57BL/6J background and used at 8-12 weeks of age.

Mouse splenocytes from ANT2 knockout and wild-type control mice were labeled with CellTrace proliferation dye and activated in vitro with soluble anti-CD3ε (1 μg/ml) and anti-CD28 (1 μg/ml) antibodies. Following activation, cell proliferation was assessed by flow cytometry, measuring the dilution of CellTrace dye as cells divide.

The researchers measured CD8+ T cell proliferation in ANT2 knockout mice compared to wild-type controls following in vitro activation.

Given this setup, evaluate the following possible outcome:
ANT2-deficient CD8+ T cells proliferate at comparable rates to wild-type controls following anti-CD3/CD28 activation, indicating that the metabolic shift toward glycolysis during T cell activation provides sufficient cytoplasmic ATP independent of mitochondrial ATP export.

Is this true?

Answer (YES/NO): YES